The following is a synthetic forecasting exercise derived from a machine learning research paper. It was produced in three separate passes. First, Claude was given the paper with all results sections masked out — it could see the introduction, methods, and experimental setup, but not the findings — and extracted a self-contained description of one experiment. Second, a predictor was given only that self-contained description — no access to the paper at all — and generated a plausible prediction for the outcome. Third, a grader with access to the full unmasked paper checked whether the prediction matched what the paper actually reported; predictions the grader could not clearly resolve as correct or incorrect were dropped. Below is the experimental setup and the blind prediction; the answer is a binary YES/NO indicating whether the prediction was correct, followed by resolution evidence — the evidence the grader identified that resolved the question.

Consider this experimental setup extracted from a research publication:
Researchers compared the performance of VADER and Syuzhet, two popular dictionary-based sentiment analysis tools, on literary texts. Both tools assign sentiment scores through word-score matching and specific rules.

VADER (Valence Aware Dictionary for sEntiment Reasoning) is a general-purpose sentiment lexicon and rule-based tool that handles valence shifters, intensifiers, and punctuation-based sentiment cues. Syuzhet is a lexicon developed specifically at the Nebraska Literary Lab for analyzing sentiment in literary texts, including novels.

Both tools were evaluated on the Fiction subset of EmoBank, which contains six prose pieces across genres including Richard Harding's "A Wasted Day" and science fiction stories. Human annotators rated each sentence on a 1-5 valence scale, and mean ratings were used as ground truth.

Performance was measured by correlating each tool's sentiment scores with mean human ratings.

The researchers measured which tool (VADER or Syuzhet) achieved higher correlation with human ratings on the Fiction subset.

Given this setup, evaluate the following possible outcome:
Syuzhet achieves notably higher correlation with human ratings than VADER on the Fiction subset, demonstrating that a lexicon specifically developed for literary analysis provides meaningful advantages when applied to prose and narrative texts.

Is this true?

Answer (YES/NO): YES